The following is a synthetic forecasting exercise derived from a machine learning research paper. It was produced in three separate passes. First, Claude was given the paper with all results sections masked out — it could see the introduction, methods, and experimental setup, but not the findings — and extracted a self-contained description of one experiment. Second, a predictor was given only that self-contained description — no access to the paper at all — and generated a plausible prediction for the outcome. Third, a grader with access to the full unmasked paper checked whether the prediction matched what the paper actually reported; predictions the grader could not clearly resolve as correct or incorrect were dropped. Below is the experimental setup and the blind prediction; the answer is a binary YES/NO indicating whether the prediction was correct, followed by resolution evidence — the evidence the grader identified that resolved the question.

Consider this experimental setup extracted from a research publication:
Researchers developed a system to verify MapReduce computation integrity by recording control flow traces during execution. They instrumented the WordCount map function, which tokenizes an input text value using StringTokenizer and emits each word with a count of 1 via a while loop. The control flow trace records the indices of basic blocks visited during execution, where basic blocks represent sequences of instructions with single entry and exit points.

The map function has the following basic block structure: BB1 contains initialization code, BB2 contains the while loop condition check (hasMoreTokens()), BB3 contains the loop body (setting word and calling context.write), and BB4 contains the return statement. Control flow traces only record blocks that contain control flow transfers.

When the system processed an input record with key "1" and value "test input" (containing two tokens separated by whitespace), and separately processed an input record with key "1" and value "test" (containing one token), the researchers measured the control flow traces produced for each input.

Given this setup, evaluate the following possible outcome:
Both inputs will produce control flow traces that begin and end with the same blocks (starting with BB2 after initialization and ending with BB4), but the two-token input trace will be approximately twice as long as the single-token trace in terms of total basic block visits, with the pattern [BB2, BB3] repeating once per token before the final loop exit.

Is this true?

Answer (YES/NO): NO